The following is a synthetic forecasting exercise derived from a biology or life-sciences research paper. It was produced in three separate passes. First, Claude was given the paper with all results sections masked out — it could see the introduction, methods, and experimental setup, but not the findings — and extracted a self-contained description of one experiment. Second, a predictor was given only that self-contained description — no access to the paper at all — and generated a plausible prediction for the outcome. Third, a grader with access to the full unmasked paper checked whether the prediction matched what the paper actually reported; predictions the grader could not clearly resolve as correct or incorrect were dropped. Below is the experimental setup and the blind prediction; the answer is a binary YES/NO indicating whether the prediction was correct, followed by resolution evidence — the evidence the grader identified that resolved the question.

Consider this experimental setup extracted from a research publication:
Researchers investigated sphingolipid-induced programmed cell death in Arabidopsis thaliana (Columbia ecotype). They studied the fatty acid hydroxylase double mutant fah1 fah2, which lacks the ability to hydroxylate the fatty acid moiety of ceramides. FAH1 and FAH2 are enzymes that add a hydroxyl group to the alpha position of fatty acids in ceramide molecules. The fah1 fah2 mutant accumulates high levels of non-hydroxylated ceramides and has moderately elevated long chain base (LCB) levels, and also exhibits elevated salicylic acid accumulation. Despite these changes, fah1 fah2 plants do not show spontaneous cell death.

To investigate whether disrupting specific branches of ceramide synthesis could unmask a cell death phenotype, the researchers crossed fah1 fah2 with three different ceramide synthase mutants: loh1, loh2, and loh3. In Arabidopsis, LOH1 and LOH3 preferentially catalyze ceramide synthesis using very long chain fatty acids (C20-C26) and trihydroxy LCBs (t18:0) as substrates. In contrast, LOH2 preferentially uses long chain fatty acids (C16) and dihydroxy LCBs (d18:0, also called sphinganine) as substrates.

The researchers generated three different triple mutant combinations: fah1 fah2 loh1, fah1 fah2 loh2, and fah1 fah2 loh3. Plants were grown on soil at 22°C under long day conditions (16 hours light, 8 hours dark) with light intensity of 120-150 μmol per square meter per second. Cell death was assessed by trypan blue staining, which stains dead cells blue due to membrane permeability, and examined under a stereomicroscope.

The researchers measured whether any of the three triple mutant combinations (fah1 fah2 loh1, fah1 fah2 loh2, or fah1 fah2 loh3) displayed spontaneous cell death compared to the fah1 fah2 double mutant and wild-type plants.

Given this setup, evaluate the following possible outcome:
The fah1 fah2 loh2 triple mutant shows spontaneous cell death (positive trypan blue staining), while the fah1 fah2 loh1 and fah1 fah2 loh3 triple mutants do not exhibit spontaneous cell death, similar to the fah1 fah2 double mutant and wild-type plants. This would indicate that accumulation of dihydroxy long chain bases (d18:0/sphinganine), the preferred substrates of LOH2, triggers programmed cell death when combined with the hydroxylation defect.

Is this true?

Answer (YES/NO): YES